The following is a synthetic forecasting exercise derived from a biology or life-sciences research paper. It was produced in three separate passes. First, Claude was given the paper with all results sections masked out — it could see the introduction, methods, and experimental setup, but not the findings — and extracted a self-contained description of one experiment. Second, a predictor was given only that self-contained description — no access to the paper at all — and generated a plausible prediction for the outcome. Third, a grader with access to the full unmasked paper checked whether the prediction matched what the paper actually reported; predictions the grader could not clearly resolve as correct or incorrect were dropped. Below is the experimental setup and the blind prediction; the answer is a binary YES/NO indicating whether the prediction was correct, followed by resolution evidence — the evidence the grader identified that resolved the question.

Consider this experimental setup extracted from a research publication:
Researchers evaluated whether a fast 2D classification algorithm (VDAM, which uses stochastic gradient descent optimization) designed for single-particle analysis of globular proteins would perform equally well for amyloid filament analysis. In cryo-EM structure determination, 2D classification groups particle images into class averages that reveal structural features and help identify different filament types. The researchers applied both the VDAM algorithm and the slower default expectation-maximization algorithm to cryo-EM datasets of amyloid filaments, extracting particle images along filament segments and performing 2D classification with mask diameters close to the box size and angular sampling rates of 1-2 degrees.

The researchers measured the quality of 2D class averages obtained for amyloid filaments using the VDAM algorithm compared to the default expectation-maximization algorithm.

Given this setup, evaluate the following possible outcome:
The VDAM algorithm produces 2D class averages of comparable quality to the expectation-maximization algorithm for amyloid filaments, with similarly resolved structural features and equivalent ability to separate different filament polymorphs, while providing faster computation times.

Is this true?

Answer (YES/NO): NO